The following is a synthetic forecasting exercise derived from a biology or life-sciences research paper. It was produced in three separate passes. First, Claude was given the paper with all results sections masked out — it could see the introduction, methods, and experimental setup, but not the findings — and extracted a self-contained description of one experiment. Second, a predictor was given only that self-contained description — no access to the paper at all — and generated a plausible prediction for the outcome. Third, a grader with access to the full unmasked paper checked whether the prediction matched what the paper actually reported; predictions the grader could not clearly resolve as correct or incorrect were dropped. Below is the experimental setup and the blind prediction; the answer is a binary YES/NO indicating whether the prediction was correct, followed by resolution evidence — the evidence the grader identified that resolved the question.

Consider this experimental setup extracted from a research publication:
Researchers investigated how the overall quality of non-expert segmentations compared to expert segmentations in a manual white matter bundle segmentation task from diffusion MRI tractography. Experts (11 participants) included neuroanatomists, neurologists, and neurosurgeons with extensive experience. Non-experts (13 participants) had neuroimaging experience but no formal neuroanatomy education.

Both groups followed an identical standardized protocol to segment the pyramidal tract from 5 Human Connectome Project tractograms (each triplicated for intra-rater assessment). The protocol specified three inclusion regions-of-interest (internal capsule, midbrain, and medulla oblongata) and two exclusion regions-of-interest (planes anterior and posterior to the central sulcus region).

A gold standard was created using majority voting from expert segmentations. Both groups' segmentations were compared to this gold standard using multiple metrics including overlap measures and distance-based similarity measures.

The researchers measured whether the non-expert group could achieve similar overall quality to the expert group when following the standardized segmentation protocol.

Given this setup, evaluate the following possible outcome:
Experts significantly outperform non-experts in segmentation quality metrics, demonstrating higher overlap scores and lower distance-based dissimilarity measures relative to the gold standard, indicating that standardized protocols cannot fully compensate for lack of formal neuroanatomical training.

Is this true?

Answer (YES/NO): YES